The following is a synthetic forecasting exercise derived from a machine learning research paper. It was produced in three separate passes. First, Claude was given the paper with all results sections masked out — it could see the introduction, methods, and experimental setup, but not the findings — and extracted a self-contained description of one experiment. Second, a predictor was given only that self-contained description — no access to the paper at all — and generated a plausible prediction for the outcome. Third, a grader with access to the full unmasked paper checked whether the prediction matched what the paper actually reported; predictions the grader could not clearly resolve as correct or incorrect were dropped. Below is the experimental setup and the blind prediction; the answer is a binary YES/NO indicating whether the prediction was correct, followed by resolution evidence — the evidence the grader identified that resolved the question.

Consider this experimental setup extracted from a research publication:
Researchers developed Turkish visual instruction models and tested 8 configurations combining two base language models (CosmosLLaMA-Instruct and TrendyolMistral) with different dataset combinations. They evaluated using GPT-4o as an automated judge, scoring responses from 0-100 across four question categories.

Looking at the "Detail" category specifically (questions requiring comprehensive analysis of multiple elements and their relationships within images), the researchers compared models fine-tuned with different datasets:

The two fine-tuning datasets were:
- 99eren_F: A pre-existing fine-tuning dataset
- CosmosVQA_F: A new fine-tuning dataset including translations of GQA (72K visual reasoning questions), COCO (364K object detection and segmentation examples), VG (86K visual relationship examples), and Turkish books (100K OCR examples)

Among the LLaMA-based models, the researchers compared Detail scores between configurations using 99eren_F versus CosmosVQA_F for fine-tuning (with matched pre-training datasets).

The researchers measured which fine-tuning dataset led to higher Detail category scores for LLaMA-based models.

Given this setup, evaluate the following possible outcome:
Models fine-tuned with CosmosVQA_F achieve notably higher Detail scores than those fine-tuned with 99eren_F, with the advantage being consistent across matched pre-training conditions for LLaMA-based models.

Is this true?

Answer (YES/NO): NO